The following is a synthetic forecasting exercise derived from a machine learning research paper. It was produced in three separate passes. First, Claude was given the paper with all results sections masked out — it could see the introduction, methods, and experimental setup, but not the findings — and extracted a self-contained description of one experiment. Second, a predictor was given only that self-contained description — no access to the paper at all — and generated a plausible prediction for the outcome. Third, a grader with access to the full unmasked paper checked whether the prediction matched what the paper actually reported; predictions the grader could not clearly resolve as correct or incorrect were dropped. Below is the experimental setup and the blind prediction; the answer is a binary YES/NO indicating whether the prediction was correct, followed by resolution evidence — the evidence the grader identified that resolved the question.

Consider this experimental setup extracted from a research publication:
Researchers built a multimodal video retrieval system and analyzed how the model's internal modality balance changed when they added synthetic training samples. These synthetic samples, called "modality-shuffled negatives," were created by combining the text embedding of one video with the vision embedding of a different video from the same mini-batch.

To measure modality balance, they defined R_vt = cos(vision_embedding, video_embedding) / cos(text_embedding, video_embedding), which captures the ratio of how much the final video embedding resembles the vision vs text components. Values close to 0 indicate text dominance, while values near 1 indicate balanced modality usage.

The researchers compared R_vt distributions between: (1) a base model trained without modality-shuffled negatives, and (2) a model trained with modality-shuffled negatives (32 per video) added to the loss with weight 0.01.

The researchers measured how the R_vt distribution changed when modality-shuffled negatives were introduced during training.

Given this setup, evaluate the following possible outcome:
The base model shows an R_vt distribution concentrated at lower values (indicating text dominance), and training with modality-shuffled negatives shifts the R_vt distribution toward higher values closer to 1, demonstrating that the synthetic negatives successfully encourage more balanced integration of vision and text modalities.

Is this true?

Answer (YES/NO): YES